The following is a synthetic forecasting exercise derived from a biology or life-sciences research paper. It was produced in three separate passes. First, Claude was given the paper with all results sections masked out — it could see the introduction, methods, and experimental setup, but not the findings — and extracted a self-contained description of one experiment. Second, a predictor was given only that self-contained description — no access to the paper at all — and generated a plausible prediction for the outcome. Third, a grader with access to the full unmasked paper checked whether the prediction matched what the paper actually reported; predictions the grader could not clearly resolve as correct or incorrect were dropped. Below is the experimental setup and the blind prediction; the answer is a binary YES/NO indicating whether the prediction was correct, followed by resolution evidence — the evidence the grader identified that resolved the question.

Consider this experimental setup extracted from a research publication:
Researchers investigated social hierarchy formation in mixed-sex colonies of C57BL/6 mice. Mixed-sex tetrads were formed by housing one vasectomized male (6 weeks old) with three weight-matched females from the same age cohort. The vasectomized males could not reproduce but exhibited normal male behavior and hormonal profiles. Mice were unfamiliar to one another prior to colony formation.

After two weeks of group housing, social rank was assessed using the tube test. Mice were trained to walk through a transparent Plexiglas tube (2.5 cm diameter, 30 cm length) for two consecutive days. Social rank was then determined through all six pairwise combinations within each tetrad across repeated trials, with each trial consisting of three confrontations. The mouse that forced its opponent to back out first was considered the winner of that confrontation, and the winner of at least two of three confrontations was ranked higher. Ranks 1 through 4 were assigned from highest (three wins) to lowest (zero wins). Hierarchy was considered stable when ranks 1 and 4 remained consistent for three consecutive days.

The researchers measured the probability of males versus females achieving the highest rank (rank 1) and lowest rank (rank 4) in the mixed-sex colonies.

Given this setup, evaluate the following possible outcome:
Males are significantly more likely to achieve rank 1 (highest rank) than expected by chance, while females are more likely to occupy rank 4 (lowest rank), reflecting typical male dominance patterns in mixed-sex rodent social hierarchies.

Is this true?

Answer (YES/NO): NO